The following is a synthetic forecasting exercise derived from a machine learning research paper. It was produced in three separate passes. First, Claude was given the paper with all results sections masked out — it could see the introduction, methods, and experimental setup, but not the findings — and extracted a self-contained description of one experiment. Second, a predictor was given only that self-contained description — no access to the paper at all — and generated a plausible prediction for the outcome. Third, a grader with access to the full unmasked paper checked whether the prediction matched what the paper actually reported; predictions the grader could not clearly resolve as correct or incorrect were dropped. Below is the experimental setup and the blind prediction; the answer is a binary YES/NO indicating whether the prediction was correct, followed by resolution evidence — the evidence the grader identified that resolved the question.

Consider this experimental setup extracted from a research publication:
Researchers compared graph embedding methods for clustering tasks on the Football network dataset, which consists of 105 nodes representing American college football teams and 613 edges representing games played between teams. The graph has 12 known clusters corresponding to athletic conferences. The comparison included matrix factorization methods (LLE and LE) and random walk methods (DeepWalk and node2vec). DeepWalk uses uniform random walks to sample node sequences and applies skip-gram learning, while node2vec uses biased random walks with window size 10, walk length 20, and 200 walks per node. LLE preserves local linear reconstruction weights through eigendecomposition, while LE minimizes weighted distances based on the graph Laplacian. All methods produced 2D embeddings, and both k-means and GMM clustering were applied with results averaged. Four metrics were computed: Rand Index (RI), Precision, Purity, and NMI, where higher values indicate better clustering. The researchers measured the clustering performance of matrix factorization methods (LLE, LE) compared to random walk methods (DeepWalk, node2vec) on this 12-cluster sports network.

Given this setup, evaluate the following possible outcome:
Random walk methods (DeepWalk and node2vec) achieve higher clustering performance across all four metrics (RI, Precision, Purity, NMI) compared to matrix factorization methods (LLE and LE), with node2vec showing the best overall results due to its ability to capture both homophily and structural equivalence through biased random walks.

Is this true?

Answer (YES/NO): NO